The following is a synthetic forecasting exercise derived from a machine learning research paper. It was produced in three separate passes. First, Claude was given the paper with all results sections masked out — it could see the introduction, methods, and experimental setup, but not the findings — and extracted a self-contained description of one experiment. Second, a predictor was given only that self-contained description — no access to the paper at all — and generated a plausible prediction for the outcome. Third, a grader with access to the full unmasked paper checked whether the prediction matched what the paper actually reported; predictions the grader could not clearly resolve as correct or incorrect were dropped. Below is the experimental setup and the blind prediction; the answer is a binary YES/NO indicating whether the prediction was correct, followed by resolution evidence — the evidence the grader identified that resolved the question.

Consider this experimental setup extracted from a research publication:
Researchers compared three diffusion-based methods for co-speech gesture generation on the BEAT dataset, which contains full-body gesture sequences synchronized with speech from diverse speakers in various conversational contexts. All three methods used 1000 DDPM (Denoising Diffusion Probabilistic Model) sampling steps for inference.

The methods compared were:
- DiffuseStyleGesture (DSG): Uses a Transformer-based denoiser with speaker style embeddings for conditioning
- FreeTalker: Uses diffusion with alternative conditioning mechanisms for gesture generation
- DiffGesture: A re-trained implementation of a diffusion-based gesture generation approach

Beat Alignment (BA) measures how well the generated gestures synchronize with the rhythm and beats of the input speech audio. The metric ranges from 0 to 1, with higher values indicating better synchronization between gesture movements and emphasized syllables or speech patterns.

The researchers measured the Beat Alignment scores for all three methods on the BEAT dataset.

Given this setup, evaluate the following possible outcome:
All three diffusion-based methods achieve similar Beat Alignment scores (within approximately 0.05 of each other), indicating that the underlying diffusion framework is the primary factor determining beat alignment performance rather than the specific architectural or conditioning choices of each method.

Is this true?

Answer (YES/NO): NO